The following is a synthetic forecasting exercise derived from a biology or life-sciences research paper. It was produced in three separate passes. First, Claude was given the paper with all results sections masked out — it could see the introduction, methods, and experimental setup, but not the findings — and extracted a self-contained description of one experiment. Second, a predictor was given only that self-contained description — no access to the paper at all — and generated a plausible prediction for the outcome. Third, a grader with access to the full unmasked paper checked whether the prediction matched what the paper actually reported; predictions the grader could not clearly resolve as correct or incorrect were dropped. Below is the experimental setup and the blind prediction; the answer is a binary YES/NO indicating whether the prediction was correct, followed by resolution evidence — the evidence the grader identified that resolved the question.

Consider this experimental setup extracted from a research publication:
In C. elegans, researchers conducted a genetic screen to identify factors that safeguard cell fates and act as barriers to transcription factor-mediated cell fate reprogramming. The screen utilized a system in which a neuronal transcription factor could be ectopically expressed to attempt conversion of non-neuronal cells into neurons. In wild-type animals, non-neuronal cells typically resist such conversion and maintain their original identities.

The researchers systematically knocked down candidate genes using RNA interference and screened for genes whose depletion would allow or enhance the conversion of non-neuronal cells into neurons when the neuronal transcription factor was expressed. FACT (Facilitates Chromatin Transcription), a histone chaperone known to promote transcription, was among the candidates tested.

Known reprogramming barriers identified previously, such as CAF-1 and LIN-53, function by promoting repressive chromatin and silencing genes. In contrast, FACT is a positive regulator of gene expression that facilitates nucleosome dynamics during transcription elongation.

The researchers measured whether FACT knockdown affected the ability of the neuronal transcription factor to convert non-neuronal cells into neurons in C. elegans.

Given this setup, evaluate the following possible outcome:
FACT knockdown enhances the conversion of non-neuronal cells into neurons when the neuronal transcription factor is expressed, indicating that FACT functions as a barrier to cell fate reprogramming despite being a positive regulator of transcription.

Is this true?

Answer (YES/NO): YES